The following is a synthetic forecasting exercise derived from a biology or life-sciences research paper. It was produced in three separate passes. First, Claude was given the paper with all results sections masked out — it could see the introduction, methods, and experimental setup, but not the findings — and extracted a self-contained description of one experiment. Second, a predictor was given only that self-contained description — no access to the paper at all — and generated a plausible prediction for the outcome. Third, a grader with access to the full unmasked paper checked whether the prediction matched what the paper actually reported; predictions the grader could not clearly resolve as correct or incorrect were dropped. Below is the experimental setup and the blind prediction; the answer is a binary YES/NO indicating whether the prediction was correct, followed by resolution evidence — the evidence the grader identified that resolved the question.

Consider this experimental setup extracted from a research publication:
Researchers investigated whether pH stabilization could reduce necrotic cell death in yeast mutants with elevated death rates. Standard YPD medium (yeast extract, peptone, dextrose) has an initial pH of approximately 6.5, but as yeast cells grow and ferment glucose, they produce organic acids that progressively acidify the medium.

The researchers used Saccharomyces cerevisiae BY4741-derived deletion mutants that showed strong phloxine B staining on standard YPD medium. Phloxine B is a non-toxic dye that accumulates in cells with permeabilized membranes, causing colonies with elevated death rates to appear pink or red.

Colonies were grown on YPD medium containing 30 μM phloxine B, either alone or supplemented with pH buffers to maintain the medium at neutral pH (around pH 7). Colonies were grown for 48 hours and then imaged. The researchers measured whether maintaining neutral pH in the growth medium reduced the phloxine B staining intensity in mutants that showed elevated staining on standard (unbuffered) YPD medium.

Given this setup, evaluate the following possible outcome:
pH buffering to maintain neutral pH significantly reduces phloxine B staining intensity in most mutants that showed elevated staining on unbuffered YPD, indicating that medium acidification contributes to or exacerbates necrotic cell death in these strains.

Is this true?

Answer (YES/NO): YES